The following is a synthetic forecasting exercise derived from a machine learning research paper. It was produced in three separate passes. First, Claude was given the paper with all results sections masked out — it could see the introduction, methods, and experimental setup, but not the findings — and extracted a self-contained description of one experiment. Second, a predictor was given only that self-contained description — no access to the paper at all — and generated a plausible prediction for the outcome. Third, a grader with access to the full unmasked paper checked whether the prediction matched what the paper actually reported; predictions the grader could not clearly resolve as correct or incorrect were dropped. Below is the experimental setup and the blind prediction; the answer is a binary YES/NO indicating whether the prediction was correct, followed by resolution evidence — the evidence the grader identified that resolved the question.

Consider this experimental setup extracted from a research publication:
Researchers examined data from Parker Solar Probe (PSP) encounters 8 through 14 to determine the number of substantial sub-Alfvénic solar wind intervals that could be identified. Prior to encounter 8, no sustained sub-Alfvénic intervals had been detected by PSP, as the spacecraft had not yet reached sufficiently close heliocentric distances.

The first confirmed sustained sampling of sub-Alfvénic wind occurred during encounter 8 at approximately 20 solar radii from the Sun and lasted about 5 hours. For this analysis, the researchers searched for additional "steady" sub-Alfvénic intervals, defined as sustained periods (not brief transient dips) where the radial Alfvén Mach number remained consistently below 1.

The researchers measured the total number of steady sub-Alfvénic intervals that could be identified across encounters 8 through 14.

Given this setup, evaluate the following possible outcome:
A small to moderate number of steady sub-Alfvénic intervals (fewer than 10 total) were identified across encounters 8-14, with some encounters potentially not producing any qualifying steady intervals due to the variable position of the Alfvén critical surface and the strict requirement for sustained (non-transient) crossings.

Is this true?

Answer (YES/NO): NO